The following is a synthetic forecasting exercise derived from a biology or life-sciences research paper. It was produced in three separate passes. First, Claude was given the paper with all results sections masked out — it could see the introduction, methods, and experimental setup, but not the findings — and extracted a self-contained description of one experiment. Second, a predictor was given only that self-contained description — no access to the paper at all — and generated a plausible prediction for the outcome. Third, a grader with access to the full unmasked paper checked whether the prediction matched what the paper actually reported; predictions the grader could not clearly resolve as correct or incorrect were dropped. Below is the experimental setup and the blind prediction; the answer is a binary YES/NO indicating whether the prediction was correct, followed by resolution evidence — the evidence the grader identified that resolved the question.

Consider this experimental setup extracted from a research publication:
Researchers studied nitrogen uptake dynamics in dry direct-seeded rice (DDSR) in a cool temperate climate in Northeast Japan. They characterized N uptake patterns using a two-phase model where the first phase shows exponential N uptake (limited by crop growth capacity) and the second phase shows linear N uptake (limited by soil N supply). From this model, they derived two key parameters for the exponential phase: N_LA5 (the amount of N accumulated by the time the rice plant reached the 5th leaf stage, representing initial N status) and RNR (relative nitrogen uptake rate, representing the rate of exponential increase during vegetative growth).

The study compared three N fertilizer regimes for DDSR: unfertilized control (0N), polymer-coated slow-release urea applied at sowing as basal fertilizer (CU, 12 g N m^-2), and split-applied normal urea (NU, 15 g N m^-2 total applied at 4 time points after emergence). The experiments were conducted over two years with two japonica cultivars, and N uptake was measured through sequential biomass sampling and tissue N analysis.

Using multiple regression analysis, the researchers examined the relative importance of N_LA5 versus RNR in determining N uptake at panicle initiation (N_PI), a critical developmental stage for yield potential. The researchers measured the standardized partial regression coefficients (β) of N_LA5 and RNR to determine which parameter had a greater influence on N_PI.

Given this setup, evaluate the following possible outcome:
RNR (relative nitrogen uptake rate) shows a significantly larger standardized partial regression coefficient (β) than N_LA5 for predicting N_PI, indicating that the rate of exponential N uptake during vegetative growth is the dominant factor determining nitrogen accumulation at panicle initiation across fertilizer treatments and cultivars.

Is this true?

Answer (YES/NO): NO